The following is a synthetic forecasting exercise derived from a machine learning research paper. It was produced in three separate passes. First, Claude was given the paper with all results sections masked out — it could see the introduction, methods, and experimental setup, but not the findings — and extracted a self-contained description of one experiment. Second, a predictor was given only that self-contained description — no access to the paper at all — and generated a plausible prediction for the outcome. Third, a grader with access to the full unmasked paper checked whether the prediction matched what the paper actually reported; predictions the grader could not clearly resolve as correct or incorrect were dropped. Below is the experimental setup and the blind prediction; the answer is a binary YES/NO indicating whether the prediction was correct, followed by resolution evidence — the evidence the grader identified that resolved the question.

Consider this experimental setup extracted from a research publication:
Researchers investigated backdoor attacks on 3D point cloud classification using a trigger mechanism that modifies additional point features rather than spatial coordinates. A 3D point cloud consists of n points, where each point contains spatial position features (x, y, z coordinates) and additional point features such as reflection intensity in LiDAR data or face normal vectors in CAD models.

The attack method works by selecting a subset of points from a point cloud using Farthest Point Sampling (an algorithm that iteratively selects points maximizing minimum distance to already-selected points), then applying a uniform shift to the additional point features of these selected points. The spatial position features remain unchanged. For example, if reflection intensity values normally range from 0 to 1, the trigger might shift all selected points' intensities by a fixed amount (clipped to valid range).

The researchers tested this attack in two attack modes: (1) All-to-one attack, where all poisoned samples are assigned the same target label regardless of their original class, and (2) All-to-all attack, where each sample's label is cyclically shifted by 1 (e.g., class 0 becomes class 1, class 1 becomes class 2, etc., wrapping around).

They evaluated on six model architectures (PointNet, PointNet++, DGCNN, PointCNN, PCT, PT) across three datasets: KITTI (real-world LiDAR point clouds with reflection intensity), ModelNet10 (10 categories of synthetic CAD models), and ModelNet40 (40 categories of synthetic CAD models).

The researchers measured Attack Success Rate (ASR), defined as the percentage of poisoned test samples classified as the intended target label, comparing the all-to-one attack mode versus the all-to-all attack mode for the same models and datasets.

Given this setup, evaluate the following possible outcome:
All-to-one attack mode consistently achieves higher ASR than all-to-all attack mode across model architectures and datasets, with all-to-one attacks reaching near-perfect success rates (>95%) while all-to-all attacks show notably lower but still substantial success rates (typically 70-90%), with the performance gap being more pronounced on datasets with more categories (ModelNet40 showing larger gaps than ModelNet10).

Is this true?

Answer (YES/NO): NO